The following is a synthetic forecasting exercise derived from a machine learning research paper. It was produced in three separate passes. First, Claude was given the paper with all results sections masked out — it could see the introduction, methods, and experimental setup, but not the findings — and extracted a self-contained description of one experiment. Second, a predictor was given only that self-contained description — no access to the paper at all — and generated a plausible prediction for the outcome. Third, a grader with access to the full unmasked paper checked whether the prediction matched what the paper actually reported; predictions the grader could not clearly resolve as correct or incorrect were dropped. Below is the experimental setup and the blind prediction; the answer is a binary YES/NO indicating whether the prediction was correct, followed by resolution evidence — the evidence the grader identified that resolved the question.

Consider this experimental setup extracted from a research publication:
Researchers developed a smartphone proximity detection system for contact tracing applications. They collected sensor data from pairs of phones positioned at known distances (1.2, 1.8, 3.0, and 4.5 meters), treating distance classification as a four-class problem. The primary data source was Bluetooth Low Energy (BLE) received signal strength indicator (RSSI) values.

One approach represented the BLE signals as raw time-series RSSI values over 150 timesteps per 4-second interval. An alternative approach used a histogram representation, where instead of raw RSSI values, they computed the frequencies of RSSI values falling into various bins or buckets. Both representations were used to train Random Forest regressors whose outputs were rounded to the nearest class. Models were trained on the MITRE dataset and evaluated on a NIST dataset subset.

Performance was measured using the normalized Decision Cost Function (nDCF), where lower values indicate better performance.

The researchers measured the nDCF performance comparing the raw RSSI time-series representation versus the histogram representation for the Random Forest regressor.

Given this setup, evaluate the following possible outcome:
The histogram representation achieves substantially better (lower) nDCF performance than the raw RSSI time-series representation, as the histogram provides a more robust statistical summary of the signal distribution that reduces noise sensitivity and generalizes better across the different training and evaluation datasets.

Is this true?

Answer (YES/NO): NO